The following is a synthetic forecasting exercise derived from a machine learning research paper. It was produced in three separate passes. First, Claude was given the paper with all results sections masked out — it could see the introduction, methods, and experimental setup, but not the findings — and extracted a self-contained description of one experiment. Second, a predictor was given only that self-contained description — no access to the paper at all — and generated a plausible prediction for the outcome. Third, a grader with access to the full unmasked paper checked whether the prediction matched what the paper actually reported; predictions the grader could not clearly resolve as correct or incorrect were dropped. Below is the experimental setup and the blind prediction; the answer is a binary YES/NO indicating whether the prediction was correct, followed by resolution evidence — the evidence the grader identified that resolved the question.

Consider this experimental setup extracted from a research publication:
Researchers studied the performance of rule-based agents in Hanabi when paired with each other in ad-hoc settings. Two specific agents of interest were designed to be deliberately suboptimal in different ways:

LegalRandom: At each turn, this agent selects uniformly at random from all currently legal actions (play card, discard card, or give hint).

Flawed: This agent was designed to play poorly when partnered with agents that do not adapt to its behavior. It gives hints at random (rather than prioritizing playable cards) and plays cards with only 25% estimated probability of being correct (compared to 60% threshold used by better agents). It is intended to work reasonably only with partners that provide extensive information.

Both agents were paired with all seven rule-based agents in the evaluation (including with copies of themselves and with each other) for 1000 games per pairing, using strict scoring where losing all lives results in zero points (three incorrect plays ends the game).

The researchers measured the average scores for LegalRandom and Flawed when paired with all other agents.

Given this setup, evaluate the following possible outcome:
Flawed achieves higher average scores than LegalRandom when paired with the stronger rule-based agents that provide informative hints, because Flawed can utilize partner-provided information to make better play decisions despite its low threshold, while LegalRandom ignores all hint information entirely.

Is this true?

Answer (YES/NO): YES